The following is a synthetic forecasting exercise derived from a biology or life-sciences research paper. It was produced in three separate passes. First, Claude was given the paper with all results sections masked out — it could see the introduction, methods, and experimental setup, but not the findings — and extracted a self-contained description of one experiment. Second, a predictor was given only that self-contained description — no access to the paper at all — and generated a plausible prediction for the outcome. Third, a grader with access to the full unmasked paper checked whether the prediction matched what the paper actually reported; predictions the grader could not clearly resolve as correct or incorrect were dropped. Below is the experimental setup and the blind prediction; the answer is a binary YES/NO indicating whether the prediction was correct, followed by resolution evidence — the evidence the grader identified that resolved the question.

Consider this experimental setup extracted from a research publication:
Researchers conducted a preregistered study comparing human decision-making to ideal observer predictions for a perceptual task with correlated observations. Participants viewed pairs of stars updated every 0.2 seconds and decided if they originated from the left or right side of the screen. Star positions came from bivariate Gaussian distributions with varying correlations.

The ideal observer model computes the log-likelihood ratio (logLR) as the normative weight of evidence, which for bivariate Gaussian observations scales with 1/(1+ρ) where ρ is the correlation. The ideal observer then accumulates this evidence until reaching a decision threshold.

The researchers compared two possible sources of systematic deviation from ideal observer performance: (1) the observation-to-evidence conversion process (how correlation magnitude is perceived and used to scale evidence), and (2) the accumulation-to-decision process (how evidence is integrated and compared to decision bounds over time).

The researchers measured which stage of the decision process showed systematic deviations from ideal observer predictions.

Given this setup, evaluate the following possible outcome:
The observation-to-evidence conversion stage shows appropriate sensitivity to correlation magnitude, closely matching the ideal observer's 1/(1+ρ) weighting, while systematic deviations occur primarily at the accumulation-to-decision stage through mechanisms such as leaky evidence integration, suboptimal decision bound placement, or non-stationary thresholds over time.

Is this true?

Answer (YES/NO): NO